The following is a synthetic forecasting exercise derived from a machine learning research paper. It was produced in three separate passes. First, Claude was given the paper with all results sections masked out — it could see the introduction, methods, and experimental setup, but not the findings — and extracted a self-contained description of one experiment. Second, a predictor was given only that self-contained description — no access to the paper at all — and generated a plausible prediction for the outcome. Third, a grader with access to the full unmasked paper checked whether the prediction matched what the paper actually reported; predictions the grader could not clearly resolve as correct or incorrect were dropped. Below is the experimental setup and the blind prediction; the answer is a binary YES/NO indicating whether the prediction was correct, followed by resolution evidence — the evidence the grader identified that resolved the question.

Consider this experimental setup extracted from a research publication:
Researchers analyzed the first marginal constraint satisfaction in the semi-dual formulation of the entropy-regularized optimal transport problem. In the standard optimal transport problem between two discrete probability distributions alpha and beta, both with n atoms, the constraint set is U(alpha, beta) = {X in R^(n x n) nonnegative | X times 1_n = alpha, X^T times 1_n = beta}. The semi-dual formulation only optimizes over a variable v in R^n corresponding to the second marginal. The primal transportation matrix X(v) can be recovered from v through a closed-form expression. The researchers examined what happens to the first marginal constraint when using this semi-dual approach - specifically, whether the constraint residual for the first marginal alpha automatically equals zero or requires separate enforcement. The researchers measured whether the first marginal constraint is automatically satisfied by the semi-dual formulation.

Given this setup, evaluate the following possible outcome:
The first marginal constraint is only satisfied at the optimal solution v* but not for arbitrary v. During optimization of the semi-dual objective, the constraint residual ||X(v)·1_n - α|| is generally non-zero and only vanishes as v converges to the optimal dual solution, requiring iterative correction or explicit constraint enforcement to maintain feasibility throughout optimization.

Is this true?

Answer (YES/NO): NO